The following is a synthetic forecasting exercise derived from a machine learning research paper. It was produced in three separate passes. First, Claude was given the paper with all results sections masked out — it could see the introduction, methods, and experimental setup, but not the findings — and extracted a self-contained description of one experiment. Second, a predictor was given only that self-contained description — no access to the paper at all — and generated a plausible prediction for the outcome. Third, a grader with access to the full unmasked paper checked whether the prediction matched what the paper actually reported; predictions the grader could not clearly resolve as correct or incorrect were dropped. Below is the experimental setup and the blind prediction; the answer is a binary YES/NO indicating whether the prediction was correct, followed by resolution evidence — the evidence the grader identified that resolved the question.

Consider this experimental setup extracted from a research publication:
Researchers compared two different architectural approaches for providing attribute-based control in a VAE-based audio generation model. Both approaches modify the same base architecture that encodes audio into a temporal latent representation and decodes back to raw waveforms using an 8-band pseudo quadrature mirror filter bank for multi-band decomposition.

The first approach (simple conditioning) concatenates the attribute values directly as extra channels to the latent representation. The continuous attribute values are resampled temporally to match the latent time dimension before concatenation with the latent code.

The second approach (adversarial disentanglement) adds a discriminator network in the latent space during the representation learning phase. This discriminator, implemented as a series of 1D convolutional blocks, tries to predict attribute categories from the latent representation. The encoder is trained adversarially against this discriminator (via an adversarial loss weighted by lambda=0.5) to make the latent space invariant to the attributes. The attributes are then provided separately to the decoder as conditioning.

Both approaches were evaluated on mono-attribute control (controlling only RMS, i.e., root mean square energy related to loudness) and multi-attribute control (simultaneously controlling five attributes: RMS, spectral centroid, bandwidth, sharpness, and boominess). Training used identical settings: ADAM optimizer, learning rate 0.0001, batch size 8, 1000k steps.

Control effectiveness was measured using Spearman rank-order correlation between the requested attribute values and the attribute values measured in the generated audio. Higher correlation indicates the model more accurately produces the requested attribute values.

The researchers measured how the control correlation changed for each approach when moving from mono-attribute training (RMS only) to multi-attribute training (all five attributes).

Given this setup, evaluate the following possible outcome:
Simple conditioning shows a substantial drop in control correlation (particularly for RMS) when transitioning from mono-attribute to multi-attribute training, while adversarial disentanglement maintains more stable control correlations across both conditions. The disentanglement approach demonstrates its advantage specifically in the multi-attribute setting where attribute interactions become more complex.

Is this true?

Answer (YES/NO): NO